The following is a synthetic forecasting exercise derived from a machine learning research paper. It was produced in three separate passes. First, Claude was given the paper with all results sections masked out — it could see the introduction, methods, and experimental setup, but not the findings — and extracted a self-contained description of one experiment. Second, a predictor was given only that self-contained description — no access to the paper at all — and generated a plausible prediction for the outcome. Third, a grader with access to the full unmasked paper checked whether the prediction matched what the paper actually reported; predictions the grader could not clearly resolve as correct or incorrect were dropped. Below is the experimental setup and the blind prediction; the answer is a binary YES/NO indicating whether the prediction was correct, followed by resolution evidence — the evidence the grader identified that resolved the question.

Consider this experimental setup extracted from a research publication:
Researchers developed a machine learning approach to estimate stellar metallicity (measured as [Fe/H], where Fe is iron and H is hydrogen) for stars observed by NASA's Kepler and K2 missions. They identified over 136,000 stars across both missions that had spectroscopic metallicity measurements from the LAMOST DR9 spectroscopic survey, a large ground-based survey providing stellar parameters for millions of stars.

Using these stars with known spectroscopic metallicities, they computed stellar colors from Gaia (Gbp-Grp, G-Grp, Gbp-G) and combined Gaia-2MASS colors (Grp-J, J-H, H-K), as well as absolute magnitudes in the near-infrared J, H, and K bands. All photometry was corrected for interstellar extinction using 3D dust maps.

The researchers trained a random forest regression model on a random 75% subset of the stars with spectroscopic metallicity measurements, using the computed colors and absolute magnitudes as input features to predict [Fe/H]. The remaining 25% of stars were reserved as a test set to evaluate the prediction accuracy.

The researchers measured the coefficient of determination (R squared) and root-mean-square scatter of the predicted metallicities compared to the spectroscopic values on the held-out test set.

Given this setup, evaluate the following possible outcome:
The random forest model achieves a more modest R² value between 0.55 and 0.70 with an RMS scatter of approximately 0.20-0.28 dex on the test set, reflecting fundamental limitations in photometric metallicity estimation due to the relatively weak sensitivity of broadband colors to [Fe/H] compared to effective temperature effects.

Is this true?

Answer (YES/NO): YES